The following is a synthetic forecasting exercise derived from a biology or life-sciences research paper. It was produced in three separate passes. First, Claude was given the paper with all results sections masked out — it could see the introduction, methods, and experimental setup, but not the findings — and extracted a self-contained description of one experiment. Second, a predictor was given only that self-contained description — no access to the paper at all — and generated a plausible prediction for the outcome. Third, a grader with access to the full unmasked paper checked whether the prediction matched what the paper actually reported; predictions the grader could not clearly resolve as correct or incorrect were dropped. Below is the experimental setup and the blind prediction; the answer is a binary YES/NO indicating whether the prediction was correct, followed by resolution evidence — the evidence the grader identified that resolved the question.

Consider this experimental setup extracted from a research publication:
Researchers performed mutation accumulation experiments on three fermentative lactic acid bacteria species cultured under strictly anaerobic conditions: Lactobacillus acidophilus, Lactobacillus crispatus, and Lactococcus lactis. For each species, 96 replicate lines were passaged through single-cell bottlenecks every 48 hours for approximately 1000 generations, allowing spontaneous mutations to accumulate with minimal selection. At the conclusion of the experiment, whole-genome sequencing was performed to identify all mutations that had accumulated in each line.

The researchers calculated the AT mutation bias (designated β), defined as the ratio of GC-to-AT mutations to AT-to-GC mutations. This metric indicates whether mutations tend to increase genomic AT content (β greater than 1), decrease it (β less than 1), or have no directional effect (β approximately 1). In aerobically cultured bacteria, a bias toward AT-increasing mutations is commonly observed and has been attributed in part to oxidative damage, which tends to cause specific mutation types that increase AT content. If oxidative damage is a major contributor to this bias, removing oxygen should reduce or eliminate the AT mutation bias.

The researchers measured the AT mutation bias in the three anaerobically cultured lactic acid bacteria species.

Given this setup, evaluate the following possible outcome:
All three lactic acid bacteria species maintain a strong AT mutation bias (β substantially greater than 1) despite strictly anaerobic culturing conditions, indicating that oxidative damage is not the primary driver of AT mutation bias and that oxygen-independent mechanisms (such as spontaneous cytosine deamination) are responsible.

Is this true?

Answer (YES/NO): YES